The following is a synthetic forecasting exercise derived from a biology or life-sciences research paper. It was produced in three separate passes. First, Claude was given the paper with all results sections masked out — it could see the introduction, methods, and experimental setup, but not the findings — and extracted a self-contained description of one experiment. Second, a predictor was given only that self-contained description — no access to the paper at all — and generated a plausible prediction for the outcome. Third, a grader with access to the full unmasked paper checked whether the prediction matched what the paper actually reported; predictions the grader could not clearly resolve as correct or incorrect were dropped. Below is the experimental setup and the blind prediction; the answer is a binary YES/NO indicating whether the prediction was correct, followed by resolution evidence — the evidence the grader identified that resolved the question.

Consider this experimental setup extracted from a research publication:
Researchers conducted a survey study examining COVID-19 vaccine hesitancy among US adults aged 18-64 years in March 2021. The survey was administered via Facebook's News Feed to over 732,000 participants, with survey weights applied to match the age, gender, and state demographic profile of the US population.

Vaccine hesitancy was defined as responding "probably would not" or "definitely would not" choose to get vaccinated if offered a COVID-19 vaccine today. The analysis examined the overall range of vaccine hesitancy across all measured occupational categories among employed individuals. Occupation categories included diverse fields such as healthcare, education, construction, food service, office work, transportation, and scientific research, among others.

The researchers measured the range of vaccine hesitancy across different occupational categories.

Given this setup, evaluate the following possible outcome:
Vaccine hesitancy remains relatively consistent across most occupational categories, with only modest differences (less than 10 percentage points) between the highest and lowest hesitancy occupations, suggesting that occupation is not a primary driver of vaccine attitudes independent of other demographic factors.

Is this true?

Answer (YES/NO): NO